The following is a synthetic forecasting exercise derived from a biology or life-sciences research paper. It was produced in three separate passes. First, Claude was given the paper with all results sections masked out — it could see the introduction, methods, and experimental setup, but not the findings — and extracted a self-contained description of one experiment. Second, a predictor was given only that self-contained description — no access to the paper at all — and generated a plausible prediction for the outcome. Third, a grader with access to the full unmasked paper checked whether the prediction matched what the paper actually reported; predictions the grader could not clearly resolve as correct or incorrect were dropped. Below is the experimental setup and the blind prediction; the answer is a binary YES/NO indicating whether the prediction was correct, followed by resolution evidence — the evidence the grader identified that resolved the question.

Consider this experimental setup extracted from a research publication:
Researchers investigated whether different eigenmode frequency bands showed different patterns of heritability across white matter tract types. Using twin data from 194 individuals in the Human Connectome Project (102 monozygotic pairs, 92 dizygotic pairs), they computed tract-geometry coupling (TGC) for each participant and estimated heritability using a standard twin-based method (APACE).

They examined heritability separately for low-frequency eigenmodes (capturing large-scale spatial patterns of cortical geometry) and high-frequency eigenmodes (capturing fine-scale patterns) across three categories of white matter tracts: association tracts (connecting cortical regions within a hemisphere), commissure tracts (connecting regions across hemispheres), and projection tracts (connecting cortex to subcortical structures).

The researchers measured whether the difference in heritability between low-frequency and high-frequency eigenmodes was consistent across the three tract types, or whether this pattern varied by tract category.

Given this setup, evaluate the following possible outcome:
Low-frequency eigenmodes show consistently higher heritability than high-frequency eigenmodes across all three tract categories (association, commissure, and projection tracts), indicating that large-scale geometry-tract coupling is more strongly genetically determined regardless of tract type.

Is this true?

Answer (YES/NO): YES